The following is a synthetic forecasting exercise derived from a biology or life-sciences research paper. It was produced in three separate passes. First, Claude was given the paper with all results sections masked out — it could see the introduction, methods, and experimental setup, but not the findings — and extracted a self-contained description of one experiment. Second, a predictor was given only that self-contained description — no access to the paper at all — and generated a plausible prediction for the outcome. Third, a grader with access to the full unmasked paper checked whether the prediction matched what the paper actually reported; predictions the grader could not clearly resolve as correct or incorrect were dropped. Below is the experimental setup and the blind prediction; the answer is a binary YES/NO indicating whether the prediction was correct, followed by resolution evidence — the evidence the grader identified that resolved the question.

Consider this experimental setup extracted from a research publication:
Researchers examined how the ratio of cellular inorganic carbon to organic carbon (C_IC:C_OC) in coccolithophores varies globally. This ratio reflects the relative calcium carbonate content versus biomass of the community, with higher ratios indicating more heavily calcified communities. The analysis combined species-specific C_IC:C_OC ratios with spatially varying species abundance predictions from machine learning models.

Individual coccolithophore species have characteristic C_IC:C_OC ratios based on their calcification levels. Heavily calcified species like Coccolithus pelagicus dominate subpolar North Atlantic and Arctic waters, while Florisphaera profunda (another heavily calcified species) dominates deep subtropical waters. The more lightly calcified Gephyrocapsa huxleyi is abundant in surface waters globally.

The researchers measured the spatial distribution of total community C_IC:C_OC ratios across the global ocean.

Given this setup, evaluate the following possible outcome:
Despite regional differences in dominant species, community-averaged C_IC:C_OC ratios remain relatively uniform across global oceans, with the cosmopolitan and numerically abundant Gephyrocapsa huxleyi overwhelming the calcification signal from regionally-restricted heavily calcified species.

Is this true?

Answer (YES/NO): NO